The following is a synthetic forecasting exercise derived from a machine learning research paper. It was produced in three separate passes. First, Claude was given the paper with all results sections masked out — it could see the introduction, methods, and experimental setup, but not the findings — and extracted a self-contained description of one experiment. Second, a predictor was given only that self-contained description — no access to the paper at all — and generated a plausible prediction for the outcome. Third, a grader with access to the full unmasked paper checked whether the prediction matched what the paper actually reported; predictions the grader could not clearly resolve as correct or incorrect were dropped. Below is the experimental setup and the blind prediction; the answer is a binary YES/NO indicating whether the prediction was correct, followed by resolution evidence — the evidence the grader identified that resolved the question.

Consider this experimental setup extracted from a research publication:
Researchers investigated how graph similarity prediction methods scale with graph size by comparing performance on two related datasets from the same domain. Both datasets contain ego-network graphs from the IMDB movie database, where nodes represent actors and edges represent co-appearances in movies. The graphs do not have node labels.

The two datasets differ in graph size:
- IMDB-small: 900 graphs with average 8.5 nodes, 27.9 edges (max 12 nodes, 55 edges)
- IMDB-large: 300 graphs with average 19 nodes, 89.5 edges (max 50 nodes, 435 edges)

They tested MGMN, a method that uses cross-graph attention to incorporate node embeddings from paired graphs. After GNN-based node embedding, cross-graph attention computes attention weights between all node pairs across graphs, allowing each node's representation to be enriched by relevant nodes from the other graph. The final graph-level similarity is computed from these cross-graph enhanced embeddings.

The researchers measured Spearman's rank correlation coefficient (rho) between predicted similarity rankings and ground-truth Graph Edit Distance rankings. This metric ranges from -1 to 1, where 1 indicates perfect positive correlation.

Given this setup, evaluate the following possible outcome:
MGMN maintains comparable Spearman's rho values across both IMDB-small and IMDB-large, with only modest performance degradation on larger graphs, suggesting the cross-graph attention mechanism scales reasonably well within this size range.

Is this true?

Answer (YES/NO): NO